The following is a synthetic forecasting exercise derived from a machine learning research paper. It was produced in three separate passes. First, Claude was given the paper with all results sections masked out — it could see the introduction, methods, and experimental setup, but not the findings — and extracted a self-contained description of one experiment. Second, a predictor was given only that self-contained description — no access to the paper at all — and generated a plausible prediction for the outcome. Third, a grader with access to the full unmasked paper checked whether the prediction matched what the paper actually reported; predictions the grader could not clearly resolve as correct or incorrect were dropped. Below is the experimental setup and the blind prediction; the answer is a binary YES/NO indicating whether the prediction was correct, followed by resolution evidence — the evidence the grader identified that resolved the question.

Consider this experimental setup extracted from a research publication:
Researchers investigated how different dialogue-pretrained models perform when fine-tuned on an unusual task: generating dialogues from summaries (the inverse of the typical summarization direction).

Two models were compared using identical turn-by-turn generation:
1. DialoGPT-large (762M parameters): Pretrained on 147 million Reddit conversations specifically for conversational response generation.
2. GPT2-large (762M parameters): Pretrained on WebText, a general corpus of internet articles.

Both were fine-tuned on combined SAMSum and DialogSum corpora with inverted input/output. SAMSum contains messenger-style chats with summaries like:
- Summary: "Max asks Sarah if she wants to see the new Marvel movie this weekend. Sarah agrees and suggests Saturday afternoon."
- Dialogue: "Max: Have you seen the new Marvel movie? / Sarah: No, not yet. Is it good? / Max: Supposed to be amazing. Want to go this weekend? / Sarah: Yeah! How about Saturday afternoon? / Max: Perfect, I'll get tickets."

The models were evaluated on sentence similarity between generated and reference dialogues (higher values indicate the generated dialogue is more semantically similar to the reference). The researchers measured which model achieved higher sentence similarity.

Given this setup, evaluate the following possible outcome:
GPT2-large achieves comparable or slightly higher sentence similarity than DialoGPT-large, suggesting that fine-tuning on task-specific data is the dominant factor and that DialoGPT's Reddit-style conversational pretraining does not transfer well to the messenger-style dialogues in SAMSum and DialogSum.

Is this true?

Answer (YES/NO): YES